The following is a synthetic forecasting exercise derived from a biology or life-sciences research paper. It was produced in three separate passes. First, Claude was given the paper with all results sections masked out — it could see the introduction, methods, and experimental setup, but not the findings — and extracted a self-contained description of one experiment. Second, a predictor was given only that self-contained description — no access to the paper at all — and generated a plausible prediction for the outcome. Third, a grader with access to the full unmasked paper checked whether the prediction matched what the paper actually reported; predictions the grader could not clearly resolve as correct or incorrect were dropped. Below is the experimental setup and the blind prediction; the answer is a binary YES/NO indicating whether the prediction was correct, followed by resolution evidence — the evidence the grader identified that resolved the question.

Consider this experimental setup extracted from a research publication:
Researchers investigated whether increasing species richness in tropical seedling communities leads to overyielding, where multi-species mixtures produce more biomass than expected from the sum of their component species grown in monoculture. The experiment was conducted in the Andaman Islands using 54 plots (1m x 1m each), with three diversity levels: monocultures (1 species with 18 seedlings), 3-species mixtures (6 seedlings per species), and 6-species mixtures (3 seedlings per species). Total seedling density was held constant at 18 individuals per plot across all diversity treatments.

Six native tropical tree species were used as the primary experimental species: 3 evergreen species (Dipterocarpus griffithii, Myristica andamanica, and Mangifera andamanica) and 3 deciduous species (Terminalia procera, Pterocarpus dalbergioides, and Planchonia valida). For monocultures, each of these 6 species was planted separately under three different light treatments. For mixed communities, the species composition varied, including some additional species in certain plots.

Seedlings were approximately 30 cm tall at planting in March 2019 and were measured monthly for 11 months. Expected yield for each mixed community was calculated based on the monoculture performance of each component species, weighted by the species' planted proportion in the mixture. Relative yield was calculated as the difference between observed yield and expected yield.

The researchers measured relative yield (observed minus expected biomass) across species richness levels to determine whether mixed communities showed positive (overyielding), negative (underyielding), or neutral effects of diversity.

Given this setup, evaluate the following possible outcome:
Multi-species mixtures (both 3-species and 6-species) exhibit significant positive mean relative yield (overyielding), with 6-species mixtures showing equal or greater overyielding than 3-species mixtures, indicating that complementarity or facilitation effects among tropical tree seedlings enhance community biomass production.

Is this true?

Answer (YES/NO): YES